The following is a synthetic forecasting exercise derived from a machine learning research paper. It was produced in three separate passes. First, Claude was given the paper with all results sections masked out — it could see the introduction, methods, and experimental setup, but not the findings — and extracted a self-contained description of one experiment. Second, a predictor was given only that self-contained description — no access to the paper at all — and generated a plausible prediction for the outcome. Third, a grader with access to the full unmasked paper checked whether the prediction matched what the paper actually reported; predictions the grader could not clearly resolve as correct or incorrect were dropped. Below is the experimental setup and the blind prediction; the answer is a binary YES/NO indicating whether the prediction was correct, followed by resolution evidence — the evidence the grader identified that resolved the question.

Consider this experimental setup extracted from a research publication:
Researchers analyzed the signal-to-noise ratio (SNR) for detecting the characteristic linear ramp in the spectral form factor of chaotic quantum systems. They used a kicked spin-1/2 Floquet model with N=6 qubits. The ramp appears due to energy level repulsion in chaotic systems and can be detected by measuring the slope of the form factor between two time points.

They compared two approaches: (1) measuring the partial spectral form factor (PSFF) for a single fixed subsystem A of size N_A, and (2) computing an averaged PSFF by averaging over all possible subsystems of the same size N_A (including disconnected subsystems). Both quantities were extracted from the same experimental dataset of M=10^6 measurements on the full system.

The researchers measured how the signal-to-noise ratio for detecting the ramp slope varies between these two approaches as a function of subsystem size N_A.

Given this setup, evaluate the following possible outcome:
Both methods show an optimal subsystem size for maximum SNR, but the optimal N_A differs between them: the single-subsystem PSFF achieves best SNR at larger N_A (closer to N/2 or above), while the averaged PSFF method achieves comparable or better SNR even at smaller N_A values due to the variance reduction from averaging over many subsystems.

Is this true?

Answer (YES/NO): NO